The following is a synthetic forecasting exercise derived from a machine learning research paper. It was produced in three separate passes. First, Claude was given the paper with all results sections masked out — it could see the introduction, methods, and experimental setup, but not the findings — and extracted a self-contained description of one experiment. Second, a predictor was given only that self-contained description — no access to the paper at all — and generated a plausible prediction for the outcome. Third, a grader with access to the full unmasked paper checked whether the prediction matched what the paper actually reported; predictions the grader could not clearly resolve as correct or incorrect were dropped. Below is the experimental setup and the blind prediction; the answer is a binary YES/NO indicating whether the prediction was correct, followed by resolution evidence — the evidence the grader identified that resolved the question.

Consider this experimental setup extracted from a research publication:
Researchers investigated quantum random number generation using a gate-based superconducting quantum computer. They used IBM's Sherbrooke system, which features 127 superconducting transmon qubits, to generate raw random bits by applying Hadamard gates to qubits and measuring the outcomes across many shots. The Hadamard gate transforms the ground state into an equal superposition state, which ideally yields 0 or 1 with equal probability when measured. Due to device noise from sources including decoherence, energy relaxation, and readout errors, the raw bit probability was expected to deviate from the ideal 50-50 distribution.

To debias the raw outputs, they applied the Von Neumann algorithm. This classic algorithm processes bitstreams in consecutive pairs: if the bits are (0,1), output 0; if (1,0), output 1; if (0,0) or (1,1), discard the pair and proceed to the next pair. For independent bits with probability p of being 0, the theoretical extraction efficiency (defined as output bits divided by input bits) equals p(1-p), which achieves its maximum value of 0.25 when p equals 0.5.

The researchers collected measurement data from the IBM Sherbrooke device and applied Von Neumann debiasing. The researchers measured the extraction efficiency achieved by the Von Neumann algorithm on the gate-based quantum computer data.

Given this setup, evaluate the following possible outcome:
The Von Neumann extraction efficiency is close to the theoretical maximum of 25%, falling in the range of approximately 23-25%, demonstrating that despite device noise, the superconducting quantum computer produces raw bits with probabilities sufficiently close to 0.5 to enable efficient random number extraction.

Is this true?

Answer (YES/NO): YES